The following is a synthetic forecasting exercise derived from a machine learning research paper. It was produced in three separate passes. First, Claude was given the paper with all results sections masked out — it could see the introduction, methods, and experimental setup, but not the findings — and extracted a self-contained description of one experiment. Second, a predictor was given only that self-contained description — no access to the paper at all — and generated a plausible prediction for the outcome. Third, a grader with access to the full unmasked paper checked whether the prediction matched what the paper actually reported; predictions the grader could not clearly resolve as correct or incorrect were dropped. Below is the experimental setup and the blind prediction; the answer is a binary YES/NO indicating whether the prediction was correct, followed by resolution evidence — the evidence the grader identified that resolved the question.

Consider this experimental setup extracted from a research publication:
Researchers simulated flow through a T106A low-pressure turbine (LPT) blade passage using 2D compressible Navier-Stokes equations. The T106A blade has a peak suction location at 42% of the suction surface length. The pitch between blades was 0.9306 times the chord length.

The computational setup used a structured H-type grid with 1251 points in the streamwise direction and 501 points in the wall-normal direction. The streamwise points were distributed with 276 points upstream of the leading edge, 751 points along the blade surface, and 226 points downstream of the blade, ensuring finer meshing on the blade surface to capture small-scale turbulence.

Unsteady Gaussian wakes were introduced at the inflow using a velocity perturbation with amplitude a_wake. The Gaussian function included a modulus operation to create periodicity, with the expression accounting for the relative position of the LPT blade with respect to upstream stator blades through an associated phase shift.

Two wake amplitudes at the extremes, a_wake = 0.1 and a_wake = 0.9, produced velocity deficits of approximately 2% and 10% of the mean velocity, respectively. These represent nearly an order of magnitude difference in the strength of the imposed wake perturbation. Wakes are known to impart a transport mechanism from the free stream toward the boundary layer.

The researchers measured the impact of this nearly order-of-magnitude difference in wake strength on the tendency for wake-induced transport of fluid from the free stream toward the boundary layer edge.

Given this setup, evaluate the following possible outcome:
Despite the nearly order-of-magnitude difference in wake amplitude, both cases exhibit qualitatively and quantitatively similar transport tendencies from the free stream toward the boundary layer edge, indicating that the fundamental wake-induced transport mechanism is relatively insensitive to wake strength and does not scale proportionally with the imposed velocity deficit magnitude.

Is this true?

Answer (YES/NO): NO